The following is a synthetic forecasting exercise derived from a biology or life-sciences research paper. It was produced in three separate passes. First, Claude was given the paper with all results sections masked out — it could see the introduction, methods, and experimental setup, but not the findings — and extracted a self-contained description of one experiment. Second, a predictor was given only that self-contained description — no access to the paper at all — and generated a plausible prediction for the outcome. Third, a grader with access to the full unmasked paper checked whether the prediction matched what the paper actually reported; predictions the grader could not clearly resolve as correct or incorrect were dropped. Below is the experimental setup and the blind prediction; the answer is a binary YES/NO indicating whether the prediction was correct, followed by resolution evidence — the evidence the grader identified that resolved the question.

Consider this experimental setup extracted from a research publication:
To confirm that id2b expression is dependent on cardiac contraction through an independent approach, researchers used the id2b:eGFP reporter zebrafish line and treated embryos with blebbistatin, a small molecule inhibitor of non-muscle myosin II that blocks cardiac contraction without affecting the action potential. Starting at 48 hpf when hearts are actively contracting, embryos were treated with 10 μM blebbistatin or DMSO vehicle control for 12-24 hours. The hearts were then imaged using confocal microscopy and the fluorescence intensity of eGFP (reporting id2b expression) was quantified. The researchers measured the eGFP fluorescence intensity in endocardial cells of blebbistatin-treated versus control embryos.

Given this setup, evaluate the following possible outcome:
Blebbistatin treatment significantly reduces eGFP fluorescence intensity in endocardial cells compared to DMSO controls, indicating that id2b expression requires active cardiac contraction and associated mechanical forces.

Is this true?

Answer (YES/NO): YES